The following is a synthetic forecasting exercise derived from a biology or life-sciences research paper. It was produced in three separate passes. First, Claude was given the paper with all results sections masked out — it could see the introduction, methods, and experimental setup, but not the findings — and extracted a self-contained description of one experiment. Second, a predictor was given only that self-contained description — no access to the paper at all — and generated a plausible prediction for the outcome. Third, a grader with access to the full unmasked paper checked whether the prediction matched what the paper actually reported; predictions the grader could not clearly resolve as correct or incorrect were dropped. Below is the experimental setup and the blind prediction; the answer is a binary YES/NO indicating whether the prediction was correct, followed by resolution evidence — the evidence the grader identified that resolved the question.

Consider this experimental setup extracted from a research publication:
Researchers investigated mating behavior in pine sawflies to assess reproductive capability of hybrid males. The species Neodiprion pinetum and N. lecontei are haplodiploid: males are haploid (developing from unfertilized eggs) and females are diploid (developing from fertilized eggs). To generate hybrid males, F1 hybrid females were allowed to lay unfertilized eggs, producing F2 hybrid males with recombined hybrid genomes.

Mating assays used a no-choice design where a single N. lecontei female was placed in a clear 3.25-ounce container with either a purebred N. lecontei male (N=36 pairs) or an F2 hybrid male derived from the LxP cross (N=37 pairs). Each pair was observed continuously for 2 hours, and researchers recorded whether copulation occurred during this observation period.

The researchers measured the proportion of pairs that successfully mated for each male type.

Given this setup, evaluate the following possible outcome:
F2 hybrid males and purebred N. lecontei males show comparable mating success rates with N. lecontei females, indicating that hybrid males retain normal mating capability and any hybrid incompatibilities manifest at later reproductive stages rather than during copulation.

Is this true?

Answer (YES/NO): NO